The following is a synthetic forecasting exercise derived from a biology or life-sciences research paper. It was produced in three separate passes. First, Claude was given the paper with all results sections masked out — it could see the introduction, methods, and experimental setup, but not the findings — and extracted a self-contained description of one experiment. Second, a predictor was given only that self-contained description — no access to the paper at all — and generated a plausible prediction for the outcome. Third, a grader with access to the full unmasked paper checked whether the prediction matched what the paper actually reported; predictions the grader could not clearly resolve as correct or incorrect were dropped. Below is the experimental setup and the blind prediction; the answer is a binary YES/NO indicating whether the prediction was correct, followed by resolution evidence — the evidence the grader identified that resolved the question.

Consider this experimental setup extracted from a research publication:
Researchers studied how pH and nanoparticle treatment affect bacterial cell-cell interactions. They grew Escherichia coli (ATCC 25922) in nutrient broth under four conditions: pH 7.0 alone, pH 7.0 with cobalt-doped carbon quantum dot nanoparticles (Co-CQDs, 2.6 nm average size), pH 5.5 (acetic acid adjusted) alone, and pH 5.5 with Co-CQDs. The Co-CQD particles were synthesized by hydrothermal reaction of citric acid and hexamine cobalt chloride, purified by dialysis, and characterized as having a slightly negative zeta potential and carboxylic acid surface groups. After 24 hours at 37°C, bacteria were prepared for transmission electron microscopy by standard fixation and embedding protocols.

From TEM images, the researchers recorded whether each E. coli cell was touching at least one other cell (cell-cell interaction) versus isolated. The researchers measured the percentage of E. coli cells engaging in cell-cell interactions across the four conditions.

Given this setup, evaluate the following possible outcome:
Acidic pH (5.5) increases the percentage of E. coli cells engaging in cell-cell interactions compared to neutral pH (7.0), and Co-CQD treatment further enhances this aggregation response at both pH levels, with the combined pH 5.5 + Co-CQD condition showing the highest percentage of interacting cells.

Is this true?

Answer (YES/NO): NO